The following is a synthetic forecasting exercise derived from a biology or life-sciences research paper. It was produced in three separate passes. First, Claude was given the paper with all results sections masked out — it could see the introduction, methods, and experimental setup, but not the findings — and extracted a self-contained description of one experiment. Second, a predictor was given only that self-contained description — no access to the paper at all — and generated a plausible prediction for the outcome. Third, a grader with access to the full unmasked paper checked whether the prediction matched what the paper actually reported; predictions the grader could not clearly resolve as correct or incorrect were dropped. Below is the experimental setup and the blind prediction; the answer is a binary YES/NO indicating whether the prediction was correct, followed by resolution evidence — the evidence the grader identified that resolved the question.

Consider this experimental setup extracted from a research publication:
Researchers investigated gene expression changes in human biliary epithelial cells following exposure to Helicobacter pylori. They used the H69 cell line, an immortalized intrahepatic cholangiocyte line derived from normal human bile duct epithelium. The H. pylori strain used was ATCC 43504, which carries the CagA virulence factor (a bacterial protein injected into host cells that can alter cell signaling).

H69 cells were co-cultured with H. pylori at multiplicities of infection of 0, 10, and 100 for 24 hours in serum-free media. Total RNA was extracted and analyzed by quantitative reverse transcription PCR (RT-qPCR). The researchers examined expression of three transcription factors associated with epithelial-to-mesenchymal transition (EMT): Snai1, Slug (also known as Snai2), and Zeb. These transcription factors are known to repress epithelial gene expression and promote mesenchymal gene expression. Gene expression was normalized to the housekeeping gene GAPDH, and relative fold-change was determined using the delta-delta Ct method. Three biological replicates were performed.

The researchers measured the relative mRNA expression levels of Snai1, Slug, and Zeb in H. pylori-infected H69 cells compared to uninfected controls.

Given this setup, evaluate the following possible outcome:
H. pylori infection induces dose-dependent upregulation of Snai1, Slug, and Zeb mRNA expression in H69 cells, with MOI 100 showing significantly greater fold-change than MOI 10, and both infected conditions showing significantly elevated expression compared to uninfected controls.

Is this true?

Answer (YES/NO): YES